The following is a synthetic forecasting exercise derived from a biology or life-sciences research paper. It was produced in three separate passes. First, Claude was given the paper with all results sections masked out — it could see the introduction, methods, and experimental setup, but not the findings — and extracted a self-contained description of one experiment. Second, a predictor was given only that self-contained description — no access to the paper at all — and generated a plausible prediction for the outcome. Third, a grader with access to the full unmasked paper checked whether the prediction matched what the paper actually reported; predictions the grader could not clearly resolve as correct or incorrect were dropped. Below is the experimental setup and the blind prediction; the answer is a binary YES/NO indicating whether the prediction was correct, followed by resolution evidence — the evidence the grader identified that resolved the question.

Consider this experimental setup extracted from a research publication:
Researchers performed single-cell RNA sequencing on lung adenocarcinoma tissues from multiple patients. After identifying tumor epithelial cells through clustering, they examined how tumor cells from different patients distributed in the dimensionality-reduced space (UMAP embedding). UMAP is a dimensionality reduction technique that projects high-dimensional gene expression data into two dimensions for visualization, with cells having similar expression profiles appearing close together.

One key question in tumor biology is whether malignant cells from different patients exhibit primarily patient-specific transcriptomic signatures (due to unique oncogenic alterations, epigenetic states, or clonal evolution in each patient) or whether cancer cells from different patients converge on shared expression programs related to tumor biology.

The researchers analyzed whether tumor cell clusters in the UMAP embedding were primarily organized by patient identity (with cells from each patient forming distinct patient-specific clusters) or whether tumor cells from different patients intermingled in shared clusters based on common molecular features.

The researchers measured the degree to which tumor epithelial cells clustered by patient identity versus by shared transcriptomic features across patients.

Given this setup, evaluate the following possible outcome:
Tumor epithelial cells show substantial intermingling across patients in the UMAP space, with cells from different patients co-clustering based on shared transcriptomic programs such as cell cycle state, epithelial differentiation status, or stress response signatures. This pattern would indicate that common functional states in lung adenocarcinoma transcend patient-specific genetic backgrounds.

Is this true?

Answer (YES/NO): NO